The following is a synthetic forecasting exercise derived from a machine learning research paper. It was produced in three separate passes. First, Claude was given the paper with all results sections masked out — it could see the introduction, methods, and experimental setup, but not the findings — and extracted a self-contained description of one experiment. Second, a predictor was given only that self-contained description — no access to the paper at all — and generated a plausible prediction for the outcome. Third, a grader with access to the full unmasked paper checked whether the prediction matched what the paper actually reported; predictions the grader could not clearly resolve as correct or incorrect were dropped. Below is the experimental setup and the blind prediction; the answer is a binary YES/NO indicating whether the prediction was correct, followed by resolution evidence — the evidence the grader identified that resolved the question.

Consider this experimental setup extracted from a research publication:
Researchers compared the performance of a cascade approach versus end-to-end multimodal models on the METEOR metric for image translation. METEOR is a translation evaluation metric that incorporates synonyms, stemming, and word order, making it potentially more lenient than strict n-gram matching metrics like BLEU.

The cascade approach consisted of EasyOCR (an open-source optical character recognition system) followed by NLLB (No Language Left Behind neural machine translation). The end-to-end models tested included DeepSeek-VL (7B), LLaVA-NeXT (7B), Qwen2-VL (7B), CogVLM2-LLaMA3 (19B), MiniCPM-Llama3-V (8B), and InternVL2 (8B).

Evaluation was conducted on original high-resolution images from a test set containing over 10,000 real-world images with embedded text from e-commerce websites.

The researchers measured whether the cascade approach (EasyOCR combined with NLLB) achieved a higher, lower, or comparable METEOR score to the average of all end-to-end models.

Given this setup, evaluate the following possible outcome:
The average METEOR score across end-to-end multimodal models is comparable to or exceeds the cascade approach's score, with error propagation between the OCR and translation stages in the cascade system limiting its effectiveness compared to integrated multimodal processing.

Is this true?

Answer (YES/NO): YES